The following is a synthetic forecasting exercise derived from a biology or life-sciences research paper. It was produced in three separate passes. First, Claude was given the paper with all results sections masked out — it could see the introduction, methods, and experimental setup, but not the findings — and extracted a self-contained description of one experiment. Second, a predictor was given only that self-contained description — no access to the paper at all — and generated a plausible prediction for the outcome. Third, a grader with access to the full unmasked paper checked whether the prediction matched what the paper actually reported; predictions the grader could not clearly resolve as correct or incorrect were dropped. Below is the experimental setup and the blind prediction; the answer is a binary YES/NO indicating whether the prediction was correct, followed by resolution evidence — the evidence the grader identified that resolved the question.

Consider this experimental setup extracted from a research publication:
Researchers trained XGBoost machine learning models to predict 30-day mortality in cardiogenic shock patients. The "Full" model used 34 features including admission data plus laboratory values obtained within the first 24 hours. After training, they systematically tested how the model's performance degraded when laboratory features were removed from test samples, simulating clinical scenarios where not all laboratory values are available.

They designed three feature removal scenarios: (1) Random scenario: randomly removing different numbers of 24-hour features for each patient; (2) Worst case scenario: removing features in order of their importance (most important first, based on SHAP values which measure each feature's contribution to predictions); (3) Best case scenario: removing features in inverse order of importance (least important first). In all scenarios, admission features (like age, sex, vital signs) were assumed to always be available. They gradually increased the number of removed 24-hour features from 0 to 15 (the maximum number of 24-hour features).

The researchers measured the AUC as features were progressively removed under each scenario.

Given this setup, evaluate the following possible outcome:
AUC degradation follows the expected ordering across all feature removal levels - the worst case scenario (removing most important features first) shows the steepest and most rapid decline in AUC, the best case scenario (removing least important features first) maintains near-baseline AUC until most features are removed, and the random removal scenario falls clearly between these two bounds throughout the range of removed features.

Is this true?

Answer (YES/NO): NO